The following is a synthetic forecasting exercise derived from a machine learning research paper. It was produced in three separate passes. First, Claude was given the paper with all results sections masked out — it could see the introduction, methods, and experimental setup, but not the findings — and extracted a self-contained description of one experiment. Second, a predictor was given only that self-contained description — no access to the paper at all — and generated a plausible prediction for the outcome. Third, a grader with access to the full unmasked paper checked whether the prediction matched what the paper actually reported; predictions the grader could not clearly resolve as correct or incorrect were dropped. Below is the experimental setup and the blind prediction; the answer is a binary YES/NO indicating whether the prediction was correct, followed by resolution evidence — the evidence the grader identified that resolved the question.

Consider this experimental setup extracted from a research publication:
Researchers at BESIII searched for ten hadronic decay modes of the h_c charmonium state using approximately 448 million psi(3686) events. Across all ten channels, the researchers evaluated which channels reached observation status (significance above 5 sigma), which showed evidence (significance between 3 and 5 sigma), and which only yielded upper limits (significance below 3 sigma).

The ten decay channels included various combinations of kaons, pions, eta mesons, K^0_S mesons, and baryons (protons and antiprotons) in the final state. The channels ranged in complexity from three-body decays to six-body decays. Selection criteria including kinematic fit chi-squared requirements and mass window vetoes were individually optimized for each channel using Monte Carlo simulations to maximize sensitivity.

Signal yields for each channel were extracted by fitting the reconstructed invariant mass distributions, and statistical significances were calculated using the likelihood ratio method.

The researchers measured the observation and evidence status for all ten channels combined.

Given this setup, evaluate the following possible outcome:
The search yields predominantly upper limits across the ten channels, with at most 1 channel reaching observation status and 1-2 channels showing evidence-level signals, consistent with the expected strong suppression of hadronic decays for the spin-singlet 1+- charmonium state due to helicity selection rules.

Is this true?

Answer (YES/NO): YES